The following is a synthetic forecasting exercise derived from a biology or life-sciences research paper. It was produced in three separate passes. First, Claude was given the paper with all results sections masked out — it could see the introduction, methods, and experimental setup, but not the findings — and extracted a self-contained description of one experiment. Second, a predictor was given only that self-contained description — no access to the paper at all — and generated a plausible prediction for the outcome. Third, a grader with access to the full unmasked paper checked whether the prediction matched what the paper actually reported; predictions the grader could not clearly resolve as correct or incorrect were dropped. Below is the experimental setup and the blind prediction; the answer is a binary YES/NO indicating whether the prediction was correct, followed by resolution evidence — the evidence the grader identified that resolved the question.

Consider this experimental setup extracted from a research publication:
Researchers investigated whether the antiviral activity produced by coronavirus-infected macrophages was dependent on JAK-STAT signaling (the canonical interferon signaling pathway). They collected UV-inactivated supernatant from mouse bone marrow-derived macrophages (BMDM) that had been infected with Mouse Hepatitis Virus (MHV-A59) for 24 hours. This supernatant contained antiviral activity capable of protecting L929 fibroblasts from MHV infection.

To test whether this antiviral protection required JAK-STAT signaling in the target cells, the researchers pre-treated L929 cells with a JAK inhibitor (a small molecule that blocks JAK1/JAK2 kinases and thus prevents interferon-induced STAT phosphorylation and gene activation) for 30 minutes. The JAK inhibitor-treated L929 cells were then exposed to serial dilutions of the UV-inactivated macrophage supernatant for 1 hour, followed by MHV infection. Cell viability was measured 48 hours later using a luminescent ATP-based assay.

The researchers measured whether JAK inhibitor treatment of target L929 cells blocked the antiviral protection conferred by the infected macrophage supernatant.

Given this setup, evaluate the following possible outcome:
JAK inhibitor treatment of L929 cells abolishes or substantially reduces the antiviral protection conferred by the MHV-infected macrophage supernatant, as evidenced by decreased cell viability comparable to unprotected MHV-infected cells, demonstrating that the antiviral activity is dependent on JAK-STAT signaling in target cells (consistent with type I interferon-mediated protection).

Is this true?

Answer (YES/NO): YES